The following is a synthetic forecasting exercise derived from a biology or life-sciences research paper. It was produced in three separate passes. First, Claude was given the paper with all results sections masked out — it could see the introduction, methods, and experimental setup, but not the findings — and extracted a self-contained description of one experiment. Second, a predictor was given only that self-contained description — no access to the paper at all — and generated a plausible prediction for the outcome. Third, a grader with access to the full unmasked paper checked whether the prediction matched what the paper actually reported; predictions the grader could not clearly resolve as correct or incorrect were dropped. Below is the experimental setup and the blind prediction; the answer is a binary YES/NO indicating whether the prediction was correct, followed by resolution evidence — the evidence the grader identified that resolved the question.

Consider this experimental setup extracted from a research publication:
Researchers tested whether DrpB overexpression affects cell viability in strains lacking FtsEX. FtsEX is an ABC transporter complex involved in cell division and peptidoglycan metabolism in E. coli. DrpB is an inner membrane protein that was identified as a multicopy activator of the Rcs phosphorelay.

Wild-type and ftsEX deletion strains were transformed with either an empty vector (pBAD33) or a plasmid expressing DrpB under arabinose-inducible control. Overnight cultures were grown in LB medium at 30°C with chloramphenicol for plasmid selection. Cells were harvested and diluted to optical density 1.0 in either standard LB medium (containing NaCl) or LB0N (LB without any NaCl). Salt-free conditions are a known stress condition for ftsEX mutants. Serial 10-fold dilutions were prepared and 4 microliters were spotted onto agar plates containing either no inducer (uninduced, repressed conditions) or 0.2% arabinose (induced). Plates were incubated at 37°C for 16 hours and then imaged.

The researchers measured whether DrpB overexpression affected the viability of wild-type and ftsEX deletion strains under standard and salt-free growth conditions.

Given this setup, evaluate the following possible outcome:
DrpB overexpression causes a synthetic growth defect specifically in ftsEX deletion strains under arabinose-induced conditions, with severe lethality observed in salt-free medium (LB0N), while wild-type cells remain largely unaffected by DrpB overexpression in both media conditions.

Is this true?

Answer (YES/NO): NO